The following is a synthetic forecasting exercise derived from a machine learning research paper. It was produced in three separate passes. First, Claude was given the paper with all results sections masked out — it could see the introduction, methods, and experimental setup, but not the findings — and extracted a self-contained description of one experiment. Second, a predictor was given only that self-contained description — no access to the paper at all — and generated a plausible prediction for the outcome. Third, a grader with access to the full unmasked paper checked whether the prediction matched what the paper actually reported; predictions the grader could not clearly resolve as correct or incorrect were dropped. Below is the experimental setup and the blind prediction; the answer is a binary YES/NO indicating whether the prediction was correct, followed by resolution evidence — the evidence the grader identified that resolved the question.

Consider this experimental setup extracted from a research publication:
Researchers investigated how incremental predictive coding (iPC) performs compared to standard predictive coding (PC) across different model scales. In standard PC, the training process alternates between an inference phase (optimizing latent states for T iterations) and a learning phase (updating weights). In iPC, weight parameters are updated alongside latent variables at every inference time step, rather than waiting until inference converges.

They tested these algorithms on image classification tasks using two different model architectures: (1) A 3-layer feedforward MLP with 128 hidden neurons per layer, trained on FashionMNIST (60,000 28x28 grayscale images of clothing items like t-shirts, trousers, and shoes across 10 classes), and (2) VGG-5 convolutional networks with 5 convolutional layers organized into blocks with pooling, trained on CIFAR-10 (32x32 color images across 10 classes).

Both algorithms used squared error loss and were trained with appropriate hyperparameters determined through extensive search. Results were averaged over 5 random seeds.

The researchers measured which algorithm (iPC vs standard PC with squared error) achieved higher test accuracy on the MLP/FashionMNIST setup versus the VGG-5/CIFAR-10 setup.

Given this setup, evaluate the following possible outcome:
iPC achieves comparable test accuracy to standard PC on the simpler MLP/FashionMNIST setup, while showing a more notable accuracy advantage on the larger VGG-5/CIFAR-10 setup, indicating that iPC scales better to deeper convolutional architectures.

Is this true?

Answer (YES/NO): NO